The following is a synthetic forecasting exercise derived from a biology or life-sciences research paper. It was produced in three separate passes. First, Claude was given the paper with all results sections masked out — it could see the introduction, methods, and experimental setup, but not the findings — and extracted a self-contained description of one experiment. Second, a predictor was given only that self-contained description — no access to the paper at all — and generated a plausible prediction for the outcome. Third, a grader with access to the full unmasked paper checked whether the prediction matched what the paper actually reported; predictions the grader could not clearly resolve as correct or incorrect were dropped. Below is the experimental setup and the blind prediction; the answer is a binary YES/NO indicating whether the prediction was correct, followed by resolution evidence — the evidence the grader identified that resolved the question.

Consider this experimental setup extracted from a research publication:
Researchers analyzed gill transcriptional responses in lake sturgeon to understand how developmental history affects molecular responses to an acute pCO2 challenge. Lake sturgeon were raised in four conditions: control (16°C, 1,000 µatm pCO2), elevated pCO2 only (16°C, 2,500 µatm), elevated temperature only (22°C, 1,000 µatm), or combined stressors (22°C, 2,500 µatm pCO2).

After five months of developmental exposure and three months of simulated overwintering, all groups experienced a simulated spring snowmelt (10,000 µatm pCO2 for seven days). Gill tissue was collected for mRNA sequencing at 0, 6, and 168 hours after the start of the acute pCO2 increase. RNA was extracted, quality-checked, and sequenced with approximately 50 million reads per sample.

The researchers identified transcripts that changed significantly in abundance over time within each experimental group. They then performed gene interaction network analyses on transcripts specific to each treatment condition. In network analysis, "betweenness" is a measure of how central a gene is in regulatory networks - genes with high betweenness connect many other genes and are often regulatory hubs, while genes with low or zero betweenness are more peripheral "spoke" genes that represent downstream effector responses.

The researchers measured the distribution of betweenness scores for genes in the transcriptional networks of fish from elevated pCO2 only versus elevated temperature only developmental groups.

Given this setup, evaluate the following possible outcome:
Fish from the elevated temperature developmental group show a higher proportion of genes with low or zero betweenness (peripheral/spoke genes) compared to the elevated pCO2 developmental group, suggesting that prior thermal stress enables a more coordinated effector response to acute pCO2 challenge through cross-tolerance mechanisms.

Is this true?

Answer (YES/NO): NO